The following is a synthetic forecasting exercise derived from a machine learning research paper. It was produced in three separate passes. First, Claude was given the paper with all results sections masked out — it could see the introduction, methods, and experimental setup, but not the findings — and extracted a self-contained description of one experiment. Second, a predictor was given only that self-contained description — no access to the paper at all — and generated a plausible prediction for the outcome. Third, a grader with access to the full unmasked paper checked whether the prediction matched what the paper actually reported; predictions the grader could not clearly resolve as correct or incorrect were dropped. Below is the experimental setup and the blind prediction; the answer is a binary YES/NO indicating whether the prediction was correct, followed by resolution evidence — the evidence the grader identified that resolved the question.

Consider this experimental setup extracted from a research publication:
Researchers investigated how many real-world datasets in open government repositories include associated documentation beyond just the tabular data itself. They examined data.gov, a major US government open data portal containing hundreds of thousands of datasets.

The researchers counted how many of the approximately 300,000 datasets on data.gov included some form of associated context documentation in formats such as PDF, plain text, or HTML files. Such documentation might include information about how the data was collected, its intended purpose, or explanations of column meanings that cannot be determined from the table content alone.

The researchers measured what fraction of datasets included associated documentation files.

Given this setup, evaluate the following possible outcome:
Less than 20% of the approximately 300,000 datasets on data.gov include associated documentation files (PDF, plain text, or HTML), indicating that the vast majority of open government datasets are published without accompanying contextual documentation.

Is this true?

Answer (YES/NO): NO